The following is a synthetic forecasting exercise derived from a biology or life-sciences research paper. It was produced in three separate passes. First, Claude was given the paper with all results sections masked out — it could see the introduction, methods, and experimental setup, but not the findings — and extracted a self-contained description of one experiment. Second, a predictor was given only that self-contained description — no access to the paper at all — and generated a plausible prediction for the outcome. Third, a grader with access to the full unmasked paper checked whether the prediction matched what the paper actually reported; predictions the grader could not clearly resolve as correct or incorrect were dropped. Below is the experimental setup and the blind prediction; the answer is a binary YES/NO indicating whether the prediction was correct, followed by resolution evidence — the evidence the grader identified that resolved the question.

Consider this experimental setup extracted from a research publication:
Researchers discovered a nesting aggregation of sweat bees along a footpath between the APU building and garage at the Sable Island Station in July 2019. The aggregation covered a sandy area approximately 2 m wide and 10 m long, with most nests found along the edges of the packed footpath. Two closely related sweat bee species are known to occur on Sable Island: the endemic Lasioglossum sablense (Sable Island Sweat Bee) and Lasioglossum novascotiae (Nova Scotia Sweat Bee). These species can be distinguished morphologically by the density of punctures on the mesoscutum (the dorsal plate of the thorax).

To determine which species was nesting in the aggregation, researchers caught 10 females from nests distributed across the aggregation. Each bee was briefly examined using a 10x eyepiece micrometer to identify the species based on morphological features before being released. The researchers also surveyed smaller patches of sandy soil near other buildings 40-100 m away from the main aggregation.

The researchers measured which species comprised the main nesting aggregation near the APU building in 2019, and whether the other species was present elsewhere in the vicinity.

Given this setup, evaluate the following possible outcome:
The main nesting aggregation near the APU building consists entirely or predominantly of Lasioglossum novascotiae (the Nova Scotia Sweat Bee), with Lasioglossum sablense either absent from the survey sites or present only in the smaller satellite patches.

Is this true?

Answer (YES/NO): NO